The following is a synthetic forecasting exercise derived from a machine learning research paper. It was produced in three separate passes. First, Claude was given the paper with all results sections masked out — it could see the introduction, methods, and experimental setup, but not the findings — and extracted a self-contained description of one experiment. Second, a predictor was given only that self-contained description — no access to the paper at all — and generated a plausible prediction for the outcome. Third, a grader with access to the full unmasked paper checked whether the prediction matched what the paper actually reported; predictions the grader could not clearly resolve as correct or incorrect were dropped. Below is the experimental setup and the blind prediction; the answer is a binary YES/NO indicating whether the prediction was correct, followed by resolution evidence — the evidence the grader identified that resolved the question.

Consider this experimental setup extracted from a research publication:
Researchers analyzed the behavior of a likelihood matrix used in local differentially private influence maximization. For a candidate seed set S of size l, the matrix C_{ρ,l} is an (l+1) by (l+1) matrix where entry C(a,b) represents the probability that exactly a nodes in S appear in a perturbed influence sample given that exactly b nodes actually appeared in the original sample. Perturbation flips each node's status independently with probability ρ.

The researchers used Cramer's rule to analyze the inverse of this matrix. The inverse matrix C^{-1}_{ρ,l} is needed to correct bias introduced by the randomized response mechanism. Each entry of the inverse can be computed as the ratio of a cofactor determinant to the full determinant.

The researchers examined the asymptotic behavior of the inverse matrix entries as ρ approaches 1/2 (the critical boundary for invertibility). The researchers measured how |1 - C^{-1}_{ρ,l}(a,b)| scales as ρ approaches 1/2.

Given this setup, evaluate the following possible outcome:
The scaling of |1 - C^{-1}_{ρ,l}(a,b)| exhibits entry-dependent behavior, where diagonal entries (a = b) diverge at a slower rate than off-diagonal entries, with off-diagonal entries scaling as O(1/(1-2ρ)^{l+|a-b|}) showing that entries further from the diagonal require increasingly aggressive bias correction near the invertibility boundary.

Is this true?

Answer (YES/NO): NO